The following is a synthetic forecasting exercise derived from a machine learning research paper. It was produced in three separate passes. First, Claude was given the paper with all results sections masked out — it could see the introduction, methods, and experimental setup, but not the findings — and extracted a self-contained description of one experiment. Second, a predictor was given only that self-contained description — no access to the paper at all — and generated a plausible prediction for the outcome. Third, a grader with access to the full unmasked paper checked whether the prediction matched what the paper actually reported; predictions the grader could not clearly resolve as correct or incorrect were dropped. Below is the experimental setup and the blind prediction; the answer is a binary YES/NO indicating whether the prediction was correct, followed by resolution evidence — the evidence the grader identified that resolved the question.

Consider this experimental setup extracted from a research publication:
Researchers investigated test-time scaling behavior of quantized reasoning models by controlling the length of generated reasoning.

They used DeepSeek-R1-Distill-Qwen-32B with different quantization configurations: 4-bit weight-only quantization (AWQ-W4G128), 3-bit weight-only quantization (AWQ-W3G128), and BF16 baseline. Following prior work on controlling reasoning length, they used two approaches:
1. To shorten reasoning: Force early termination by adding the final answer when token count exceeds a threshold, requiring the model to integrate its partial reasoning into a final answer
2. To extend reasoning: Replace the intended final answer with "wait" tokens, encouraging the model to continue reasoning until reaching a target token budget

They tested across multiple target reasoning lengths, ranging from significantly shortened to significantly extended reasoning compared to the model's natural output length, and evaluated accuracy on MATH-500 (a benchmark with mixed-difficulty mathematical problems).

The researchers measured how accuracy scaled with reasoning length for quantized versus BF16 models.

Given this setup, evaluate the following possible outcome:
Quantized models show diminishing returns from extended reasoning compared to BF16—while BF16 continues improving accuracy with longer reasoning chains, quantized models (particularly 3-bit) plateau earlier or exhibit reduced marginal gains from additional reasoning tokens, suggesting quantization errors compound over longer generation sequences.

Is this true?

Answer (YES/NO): YES